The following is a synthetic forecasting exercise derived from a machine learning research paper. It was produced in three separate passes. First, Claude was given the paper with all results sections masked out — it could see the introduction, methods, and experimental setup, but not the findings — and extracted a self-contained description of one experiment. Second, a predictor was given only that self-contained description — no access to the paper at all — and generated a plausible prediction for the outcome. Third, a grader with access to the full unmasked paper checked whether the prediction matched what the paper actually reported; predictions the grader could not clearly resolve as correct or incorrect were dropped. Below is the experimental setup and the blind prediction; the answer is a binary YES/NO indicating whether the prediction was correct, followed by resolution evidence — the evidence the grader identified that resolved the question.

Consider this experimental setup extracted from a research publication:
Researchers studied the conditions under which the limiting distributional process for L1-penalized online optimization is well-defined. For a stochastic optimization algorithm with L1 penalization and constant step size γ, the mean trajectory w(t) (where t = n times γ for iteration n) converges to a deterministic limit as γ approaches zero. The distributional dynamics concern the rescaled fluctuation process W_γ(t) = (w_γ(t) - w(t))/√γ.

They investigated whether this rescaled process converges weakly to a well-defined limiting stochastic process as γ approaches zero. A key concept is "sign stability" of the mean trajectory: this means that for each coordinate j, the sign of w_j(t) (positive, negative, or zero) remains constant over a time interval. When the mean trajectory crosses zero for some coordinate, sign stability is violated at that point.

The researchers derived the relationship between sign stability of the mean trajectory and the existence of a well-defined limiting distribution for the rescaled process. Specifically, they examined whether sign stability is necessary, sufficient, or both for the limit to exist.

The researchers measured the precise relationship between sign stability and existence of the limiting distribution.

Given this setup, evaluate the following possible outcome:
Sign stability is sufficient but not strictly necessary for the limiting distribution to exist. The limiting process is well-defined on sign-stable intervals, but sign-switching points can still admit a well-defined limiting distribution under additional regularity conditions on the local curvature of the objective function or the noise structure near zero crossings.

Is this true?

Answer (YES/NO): NO